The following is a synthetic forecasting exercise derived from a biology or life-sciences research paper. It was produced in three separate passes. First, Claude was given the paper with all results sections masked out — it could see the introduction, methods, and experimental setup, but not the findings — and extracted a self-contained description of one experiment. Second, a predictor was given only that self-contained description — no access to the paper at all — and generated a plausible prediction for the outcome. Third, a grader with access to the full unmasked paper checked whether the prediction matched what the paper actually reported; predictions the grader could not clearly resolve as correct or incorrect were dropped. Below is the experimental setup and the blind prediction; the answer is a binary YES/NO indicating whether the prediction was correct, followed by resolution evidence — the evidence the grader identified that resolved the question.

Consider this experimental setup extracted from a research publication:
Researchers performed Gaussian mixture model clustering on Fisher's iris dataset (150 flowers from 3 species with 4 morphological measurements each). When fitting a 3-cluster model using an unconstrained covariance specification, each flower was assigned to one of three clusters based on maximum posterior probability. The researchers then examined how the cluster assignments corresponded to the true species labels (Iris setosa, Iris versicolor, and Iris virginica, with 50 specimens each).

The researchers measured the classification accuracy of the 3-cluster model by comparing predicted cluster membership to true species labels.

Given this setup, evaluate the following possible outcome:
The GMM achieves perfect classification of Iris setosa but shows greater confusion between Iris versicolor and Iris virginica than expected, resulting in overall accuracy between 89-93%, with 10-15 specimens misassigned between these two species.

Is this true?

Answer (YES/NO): NO